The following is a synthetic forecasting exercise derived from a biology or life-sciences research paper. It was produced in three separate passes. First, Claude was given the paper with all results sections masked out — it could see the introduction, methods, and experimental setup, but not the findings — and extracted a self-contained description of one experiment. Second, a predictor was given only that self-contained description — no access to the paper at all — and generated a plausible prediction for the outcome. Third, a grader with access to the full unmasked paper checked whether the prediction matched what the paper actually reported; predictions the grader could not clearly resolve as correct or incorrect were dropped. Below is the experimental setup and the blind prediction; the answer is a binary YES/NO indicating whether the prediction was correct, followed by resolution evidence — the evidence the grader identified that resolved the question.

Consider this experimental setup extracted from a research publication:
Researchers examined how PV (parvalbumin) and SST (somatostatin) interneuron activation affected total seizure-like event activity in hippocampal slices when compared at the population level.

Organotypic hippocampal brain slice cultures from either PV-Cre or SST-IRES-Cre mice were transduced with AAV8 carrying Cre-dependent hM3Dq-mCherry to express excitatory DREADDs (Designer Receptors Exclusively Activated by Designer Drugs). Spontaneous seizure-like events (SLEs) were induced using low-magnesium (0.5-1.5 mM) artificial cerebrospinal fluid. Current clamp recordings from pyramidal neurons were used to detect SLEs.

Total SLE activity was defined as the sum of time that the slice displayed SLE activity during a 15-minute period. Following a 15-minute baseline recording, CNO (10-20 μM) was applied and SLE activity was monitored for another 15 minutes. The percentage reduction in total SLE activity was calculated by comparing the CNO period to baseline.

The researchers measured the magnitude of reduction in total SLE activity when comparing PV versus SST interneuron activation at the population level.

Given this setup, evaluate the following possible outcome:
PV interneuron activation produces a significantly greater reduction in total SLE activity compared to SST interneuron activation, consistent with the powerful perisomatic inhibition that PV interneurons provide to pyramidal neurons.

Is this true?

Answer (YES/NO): NO